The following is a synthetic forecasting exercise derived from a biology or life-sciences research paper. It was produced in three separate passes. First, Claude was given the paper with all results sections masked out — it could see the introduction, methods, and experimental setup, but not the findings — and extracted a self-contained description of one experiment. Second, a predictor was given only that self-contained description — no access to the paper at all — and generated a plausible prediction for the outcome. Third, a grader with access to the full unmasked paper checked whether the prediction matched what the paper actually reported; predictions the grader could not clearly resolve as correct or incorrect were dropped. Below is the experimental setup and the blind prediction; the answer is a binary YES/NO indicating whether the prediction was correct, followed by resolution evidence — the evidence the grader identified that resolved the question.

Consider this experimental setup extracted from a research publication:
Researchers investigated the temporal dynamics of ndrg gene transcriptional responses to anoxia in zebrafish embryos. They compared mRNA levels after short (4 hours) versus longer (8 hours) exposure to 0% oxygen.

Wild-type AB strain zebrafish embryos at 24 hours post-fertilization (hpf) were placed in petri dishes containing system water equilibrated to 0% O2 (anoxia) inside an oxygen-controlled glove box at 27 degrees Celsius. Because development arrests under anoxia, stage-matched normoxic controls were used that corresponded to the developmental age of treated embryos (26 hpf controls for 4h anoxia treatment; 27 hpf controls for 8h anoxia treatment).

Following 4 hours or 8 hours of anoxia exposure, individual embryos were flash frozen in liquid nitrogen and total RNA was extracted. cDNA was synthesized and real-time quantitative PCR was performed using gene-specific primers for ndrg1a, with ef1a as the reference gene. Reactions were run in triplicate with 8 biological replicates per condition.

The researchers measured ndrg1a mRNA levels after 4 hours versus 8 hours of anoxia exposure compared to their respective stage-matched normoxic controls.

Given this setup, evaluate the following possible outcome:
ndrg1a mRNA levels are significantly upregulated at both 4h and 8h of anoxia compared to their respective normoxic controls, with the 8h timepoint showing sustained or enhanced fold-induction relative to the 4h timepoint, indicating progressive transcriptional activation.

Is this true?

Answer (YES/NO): YES